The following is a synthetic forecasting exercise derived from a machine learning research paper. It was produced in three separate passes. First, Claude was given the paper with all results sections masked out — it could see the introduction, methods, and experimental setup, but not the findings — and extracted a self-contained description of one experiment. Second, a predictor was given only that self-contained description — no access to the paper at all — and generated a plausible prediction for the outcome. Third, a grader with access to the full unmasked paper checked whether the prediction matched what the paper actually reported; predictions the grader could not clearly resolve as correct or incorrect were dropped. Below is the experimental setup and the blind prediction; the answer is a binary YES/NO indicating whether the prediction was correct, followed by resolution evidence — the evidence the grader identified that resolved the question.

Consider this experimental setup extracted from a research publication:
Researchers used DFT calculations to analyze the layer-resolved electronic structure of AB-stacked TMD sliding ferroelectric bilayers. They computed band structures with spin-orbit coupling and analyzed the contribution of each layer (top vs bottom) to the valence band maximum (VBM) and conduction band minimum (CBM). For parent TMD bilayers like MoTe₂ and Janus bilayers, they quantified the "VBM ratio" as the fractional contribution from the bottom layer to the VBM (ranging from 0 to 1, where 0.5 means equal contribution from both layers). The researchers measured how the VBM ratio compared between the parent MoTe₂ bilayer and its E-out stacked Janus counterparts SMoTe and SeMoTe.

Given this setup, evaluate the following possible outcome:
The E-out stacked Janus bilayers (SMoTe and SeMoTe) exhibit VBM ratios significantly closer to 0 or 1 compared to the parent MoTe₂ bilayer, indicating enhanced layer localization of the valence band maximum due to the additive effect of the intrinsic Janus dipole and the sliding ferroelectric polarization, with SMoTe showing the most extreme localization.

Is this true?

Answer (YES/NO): NO